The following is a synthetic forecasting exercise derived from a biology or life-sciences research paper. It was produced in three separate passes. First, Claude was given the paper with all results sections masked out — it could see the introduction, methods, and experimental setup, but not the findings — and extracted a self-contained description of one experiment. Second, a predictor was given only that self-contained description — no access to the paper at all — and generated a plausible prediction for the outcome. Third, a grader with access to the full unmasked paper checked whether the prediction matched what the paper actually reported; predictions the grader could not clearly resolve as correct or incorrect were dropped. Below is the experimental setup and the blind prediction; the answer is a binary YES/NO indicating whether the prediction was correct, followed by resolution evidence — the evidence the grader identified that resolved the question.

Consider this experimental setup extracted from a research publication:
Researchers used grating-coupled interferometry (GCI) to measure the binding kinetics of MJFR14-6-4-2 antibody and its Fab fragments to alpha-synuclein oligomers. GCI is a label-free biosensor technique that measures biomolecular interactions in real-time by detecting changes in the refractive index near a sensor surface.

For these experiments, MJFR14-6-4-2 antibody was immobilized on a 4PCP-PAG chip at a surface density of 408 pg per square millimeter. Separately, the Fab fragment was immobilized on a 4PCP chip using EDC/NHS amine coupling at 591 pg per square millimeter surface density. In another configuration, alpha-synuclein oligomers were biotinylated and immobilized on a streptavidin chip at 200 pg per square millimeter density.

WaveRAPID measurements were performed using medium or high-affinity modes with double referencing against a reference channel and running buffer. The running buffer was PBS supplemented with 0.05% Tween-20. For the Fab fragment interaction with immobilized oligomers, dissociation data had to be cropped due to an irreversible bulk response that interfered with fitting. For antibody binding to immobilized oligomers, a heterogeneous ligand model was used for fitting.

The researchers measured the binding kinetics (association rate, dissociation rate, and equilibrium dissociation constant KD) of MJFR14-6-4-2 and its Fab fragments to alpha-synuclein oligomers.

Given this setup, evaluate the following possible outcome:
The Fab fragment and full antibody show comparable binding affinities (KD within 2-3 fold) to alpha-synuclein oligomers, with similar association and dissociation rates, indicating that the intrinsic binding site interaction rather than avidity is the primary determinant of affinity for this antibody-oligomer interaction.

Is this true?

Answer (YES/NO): NO